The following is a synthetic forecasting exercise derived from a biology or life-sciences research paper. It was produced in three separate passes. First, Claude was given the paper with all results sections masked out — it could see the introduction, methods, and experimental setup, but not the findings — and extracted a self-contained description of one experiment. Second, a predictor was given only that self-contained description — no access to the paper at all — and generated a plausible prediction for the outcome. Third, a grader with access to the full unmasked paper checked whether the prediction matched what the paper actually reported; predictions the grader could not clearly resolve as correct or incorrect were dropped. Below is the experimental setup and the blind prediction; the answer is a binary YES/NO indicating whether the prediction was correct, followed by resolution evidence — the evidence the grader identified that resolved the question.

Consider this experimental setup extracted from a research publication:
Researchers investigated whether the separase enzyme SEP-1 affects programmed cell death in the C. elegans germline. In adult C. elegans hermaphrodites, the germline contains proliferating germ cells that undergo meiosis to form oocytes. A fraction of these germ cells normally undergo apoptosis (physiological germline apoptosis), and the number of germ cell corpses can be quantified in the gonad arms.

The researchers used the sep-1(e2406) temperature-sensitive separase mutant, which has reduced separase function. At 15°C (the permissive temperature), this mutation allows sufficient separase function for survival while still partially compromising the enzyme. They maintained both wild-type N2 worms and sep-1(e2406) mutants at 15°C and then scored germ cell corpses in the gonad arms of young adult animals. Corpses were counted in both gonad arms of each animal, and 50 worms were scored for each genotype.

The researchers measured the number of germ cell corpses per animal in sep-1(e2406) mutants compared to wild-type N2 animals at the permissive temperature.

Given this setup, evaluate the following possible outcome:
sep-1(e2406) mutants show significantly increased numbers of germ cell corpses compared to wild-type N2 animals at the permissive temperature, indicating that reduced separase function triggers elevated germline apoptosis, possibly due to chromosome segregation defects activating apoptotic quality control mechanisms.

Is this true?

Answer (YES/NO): NO